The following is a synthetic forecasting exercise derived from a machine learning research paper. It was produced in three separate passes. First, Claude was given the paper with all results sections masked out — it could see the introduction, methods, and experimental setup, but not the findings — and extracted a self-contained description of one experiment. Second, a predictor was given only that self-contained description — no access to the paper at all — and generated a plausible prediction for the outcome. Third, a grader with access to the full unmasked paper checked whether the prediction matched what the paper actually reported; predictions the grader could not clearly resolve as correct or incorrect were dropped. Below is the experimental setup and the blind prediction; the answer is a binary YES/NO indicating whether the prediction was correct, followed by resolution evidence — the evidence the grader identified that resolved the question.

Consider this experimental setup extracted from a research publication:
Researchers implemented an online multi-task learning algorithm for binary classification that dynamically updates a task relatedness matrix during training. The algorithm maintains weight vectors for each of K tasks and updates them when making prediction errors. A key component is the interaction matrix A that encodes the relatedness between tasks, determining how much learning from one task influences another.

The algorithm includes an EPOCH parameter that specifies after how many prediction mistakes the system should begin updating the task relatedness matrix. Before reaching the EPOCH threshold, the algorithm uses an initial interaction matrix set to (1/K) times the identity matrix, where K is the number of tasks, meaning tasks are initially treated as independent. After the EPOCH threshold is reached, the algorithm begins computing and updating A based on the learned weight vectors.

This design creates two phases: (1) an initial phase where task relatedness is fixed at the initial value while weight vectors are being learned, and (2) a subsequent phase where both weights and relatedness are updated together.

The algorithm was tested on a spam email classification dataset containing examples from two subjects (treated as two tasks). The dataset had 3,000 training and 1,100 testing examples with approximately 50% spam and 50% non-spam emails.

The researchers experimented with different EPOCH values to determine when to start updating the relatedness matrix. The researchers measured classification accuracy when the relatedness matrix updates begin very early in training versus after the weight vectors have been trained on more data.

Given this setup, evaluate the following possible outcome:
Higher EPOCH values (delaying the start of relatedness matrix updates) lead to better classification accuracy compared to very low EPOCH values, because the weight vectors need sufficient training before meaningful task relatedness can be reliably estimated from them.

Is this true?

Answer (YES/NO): YES